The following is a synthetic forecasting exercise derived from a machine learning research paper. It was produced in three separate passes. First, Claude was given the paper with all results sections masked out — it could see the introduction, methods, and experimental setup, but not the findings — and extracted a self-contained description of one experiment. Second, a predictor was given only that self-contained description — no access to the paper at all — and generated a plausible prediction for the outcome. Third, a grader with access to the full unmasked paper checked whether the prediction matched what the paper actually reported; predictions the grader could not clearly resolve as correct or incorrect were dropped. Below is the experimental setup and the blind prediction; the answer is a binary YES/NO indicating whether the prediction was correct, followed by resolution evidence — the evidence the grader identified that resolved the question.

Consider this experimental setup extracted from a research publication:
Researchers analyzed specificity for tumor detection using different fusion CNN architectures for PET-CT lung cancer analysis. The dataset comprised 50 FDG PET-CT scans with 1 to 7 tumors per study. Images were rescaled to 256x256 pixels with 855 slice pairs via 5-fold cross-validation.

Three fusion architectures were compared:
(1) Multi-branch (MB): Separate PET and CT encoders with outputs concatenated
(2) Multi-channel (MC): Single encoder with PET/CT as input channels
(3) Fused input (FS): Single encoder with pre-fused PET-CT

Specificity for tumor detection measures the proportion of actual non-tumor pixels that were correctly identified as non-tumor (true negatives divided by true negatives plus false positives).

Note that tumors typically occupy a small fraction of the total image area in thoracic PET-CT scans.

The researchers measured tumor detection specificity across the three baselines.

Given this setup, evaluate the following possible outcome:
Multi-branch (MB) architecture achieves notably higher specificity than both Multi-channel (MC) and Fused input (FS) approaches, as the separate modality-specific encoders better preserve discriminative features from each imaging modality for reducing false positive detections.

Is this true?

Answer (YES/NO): NO